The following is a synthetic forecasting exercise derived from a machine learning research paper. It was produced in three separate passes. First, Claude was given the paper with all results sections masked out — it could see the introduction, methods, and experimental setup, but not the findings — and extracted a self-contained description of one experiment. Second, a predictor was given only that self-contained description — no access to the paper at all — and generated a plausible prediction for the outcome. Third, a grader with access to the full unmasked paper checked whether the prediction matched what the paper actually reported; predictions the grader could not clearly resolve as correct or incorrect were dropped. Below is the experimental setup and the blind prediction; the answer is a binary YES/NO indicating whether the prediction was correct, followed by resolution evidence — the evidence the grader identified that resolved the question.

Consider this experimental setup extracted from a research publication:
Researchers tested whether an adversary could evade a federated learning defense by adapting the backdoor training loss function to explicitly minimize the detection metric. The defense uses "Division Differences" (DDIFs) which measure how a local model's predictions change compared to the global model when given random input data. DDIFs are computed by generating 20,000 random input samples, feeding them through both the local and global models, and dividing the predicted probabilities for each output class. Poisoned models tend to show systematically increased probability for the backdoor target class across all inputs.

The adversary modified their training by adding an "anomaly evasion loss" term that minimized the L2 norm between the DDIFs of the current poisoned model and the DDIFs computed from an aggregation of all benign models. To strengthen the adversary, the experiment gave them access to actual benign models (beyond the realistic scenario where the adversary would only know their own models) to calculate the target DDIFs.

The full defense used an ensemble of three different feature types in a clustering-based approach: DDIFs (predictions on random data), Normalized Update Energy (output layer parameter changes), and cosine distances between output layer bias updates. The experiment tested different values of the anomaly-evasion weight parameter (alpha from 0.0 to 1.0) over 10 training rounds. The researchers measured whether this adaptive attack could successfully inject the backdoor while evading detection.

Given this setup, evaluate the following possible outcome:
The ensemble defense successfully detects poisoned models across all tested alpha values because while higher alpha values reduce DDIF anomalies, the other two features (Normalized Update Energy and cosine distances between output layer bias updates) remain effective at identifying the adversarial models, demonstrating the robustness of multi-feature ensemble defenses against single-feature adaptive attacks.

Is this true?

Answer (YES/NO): YES